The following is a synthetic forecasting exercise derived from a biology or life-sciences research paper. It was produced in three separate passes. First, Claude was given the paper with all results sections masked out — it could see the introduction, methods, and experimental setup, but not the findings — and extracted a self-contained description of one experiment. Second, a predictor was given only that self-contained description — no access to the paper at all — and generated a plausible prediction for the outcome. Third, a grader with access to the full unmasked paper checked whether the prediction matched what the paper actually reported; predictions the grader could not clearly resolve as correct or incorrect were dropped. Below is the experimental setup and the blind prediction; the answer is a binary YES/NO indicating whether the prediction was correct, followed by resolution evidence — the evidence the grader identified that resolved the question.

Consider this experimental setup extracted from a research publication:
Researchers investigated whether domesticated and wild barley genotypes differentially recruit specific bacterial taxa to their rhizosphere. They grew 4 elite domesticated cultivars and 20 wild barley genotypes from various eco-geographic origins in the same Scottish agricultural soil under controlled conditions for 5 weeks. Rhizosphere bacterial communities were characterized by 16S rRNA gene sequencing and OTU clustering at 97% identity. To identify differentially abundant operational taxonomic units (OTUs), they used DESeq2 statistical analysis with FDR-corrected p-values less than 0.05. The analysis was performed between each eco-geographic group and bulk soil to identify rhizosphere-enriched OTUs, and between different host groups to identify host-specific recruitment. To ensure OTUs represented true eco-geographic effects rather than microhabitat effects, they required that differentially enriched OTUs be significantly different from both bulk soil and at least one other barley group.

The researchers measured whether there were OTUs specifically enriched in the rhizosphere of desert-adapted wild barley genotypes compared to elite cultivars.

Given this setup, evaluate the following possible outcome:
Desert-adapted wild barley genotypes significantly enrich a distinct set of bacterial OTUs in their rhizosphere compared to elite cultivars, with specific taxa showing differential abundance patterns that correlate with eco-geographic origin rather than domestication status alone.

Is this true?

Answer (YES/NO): YES